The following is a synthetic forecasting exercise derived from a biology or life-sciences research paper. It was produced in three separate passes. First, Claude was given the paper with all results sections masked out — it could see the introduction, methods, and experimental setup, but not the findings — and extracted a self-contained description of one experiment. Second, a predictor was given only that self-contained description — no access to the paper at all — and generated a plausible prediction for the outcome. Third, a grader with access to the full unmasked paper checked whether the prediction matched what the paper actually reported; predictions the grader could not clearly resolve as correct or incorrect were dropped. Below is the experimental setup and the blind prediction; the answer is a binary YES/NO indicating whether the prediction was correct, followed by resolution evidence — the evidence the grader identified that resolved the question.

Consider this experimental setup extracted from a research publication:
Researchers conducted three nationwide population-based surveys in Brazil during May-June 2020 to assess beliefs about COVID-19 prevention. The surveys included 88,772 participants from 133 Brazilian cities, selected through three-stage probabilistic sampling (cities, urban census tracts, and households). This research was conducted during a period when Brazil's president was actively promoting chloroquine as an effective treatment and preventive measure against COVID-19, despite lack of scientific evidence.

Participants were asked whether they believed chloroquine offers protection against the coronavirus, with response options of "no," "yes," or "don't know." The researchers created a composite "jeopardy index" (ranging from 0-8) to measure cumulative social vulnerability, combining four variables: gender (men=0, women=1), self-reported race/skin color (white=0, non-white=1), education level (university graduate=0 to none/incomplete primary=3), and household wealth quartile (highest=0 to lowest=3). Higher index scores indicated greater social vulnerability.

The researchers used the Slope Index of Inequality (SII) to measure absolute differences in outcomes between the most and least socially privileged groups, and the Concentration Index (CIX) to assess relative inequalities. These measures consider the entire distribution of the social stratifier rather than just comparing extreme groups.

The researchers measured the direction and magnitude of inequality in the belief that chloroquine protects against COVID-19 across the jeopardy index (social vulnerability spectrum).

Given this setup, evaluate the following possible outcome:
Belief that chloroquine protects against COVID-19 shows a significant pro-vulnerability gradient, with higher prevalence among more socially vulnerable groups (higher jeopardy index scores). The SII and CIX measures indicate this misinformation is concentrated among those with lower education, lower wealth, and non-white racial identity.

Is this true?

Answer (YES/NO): NO